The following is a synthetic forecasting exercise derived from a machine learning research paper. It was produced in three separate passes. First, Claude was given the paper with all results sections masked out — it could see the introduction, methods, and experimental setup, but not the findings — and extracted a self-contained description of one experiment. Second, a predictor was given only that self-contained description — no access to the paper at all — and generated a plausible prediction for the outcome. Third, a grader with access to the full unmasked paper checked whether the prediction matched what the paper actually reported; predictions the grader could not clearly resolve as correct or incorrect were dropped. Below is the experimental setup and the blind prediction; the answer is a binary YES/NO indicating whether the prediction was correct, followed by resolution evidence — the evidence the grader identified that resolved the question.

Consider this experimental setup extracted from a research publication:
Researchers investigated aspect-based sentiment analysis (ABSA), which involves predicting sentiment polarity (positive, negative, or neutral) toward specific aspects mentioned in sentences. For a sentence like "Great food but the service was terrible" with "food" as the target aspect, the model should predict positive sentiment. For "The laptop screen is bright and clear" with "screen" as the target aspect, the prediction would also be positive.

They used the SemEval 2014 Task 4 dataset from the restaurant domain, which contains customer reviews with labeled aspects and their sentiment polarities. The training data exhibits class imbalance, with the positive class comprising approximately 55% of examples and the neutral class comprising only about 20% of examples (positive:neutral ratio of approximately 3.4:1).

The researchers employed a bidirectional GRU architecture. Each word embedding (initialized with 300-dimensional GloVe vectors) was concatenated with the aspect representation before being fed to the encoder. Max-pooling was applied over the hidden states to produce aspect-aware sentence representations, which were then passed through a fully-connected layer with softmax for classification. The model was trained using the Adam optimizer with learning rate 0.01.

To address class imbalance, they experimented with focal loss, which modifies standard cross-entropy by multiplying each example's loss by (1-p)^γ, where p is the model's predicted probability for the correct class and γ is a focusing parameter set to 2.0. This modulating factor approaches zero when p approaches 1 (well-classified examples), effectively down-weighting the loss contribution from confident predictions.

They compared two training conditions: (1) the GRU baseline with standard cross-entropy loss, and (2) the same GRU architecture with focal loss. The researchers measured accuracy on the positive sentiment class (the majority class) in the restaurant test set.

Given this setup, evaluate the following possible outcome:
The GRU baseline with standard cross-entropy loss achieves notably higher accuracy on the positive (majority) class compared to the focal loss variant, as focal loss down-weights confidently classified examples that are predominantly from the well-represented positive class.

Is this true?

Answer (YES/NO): NO